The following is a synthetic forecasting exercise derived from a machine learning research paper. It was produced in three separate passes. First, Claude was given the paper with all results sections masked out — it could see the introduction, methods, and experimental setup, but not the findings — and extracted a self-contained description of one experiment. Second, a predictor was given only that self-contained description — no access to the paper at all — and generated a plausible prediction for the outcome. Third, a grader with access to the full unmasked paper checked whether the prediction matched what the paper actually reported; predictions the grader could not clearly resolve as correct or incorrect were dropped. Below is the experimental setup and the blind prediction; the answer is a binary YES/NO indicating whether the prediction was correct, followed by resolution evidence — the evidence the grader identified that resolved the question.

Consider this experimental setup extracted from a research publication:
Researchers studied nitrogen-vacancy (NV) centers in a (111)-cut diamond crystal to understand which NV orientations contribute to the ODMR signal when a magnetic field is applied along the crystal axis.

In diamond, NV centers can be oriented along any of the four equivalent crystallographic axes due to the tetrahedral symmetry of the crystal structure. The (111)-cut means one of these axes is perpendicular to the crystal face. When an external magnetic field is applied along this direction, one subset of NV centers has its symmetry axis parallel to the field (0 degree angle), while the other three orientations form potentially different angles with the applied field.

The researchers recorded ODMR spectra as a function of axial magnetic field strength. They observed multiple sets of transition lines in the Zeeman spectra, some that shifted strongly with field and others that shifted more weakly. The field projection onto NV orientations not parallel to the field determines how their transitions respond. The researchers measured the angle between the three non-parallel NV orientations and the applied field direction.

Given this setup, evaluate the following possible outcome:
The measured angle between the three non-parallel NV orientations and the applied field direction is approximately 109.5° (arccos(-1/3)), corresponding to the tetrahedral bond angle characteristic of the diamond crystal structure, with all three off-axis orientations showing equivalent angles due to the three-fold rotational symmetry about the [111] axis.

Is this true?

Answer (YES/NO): NO